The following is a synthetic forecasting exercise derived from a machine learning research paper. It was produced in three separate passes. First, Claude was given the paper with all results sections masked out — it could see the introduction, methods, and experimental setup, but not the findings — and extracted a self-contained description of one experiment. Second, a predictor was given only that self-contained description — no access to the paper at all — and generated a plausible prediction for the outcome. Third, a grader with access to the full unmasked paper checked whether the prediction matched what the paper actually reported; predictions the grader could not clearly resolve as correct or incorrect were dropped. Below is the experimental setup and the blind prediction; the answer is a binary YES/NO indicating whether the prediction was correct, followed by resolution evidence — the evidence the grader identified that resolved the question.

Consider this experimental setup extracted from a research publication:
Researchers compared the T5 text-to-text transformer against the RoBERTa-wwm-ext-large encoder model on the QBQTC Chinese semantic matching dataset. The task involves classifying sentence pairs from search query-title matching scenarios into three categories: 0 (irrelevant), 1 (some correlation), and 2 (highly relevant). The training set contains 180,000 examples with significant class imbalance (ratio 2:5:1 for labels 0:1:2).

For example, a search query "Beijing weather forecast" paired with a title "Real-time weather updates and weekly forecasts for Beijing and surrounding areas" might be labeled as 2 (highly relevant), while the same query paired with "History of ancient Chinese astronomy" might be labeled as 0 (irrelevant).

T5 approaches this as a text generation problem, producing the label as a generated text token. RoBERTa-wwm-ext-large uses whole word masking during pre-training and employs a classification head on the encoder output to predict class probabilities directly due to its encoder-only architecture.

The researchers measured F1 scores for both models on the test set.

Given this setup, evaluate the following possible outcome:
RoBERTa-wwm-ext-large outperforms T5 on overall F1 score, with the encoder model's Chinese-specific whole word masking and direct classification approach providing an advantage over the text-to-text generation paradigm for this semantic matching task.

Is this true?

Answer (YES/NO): NO